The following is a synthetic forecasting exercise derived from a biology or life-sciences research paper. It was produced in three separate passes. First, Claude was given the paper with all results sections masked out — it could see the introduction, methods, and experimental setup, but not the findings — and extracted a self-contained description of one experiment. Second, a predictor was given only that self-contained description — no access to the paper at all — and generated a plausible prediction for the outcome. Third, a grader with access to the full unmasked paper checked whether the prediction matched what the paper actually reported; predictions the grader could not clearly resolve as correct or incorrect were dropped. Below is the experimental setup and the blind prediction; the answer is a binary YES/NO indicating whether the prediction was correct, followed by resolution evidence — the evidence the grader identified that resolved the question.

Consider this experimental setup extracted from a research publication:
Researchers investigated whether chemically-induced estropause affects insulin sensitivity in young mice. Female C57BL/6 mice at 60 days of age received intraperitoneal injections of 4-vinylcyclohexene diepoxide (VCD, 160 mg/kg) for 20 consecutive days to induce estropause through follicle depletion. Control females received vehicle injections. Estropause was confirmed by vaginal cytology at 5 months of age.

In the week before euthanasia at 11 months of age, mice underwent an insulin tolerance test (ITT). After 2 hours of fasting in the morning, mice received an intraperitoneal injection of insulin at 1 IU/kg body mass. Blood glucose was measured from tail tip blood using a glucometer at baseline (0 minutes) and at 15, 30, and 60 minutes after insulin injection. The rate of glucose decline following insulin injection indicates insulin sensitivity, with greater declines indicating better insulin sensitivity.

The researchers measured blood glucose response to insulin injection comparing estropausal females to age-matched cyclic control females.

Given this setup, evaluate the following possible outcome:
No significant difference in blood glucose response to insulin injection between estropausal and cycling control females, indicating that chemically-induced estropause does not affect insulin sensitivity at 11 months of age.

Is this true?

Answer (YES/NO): YES